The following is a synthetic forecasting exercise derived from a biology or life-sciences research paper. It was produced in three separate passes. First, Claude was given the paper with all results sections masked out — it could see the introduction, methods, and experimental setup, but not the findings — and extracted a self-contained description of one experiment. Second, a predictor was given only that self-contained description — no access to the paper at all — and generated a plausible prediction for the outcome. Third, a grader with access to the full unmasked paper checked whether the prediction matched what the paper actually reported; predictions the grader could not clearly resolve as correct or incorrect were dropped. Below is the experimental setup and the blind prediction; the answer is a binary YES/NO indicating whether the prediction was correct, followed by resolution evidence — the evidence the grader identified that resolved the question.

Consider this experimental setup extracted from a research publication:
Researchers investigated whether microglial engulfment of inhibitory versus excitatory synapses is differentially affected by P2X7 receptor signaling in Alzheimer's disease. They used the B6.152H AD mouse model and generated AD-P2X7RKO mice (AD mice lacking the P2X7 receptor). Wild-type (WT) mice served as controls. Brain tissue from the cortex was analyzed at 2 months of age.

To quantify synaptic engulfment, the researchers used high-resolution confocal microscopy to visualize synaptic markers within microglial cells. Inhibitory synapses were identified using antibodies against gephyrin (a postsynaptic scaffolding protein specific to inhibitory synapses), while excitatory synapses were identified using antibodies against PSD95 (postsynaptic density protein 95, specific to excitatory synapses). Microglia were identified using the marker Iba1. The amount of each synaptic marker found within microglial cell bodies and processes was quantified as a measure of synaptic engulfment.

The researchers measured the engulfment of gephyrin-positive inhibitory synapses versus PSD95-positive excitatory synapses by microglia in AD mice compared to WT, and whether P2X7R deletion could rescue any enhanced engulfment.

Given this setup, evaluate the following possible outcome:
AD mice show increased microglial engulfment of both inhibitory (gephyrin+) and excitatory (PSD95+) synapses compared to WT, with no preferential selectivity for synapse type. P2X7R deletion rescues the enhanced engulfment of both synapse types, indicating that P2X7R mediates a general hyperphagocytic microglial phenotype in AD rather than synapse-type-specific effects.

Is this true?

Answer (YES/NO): NO